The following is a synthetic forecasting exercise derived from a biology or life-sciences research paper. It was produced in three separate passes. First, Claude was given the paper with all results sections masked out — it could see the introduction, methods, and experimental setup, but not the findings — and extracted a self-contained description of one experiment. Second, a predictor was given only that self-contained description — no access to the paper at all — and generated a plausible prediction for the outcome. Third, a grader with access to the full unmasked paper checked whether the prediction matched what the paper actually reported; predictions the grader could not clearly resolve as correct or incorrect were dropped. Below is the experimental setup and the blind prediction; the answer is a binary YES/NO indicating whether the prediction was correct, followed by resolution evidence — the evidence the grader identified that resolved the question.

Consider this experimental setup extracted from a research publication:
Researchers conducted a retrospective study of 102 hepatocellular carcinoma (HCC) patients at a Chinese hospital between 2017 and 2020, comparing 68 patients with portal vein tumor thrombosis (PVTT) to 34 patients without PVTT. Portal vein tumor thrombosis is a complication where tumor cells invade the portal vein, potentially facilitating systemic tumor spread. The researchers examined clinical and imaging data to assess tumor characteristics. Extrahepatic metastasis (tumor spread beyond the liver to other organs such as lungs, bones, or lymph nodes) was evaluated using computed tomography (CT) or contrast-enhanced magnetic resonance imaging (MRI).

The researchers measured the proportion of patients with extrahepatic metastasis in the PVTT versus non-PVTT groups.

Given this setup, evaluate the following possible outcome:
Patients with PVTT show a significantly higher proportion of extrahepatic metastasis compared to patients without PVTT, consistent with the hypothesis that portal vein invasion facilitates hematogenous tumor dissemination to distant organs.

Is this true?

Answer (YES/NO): YES